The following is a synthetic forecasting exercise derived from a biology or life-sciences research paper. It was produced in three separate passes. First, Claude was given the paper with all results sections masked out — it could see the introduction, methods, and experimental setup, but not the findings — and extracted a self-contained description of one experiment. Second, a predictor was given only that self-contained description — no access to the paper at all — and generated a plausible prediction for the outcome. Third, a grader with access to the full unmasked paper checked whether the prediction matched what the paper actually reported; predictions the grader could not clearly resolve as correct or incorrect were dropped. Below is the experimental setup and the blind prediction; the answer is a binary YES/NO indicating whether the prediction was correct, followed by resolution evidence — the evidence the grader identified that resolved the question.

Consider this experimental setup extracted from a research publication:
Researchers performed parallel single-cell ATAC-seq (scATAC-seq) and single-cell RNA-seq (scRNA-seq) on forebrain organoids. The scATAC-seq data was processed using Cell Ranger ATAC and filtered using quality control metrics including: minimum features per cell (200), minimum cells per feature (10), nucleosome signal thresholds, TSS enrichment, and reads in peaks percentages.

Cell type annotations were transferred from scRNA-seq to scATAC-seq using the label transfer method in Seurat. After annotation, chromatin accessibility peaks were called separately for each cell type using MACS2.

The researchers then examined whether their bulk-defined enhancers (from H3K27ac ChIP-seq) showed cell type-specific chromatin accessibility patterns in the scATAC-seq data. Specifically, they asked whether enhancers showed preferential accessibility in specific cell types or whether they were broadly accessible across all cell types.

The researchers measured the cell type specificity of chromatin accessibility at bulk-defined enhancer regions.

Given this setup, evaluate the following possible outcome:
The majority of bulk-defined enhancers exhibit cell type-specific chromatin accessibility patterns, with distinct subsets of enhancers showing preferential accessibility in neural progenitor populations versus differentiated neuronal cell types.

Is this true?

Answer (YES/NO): NO